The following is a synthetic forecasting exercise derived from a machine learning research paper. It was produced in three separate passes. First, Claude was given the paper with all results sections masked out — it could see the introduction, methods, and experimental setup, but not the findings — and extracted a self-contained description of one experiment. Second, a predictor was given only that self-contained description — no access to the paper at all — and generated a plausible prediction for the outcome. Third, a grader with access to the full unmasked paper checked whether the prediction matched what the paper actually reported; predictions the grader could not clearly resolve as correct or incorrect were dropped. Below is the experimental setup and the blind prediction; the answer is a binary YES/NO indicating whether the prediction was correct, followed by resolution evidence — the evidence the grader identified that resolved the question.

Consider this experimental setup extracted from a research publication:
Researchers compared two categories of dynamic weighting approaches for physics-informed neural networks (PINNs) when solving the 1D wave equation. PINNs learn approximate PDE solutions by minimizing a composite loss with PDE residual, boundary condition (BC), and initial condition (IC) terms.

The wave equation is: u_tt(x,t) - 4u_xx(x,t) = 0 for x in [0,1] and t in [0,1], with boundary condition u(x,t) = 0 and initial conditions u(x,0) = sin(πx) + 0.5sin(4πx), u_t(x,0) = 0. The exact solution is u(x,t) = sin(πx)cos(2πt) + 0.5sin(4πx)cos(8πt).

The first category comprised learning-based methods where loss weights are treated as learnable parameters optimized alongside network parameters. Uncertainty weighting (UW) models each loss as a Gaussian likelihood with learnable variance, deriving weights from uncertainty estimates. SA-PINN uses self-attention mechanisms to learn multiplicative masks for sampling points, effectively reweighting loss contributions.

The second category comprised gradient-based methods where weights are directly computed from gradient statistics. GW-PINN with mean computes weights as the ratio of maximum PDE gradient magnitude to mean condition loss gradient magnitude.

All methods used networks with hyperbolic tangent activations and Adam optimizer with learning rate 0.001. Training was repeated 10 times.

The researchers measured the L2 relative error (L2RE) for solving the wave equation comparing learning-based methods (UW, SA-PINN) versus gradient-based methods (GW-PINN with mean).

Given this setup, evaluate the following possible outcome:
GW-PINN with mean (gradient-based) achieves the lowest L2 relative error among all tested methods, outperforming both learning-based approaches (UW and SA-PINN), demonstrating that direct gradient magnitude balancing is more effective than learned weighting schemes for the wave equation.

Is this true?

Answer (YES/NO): NO